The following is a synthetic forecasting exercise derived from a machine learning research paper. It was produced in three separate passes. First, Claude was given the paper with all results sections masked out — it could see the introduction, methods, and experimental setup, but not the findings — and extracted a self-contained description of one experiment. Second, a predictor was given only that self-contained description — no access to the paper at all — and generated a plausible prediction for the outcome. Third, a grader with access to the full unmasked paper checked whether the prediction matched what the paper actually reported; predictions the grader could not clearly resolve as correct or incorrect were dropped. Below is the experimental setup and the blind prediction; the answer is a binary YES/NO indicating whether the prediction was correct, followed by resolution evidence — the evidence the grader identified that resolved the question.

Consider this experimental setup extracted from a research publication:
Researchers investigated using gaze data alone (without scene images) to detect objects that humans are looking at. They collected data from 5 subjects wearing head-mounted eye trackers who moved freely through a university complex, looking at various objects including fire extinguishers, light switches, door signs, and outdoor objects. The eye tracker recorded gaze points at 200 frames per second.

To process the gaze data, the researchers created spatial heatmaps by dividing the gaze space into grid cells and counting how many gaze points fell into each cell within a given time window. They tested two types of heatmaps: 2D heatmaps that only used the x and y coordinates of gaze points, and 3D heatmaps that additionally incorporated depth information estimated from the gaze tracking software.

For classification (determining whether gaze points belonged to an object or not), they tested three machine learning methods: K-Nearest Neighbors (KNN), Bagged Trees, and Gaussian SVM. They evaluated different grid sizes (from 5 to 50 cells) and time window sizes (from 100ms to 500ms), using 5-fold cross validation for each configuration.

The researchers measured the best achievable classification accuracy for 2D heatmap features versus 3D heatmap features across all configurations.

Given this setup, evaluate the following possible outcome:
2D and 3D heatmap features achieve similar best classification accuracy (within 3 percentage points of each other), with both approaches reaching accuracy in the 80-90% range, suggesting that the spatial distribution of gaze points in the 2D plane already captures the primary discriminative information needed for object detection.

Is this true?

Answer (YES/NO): NO